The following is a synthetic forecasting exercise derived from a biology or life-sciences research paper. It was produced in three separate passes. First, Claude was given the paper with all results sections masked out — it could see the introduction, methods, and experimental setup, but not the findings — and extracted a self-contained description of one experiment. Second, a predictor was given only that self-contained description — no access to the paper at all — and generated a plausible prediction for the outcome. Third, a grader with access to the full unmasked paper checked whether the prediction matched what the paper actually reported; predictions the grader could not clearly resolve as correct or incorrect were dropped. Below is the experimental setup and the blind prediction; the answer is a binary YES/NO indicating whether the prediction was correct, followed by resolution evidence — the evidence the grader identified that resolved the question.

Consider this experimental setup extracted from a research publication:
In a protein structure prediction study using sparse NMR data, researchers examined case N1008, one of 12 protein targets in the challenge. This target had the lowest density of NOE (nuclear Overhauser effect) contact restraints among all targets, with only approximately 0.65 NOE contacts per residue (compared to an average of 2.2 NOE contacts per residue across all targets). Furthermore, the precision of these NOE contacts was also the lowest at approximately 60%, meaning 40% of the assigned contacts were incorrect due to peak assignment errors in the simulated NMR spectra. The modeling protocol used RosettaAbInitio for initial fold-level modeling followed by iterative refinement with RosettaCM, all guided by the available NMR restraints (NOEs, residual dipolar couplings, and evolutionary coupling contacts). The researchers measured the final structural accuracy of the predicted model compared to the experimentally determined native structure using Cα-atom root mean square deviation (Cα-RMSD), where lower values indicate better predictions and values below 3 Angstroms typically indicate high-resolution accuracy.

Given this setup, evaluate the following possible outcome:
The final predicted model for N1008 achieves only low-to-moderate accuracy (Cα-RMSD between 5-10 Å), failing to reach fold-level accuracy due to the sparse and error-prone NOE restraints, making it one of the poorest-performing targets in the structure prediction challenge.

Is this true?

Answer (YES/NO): NO